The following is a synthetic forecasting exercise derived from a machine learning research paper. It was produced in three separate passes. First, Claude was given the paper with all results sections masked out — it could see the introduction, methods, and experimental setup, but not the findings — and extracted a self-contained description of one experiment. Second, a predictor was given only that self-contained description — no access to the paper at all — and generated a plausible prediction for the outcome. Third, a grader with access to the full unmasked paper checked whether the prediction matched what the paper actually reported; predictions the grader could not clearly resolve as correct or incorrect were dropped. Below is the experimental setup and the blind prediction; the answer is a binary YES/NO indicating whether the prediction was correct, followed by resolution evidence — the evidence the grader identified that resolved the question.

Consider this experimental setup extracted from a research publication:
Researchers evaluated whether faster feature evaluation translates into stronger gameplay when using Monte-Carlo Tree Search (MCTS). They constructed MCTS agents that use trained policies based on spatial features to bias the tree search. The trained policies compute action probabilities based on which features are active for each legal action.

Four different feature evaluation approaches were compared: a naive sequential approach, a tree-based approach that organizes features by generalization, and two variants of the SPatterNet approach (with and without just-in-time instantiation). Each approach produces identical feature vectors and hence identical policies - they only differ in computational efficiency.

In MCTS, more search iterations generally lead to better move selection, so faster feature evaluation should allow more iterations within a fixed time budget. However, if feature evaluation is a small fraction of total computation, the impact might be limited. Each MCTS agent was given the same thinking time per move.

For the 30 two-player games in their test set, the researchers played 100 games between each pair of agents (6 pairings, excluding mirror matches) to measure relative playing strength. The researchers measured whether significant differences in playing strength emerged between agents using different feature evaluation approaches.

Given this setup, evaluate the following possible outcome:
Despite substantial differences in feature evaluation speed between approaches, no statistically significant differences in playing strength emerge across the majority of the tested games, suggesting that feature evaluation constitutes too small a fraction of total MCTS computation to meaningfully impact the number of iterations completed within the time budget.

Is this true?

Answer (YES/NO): NO